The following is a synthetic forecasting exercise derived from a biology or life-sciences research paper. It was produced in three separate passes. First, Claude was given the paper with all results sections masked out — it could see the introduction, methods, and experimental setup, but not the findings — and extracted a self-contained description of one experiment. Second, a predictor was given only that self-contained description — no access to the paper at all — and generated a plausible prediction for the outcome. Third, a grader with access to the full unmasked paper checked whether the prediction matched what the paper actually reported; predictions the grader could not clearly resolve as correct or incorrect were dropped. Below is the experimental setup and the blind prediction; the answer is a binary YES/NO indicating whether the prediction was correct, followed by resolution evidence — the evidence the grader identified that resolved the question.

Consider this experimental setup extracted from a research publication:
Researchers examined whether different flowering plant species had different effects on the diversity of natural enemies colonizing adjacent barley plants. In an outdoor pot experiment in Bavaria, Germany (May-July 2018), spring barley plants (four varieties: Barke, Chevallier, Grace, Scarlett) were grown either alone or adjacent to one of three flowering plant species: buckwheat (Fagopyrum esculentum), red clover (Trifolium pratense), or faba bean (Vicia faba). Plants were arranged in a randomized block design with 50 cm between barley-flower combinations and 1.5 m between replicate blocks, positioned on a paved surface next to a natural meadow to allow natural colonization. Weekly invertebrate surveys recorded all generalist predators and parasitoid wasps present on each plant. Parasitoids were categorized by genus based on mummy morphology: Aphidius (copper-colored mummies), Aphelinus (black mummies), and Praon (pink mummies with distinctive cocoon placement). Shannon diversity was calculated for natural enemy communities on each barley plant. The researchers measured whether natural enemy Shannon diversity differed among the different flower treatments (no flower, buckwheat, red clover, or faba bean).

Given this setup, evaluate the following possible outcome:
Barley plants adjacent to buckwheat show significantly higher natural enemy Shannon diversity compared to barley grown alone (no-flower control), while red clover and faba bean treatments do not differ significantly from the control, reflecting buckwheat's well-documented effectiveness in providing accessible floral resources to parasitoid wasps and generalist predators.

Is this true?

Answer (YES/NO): NO